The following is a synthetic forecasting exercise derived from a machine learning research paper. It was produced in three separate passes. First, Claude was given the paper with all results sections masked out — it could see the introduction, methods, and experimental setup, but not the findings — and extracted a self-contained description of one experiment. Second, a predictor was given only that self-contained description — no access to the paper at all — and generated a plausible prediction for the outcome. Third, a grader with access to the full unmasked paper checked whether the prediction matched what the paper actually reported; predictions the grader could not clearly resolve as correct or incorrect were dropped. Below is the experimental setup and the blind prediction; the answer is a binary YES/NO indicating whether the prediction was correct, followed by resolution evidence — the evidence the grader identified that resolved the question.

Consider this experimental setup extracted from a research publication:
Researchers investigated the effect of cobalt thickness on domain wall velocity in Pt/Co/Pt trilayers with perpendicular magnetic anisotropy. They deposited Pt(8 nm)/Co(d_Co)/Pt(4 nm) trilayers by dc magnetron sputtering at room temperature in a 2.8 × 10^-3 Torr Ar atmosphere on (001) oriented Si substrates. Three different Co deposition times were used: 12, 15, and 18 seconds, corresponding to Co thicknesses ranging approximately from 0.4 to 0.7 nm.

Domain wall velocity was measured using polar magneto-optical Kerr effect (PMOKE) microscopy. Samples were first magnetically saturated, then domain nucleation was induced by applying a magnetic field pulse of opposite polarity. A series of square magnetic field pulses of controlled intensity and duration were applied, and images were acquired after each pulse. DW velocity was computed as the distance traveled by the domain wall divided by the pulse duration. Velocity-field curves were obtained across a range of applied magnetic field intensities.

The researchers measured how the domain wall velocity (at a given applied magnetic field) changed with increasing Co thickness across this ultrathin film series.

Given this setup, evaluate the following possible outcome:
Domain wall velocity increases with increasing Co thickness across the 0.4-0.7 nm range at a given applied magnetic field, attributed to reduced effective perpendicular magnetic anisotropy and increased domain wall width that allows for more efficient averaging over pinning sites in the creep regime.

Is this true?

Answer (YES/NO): NO